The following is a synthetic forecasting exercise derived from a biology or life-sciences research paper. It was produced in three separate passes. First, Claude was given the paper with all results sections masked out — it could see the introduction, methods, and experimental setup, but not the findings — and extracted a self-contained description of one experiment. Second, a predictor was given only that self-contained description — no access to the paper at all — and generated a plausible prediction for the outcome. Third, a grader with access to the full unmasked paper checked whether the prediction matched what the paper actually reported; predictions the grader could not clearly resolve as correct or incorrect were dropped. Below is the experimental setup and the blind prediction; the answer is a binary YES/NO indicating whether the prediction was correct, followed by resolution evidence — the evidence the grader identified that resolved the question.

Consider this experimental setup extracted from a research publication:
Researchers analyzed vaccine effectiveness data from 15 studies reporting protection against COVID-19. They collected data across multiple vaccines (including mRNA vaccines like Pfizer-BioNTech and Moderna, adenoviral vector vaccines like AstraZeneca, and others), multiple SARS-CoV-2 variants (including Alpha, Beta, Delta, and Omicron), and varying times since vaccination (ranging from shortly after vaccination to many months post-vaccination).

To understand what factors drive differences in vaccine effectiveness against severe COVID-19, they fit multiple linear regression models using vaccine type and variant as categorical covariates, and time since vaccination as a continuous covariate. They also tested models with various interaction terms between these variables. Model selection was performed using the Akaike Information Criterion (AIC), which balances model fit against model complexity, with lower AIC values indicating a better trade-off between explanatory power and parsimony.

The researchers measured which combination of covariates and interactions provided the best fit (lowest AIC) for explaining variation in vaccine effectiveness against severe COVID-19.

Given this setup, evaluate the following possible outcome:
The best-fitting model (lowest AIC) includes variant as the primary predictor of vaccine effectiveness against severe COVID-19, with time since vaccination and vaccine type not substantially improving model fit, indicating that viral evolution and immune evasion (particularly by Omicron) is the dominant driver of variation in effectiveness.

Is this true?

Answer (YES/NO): NO